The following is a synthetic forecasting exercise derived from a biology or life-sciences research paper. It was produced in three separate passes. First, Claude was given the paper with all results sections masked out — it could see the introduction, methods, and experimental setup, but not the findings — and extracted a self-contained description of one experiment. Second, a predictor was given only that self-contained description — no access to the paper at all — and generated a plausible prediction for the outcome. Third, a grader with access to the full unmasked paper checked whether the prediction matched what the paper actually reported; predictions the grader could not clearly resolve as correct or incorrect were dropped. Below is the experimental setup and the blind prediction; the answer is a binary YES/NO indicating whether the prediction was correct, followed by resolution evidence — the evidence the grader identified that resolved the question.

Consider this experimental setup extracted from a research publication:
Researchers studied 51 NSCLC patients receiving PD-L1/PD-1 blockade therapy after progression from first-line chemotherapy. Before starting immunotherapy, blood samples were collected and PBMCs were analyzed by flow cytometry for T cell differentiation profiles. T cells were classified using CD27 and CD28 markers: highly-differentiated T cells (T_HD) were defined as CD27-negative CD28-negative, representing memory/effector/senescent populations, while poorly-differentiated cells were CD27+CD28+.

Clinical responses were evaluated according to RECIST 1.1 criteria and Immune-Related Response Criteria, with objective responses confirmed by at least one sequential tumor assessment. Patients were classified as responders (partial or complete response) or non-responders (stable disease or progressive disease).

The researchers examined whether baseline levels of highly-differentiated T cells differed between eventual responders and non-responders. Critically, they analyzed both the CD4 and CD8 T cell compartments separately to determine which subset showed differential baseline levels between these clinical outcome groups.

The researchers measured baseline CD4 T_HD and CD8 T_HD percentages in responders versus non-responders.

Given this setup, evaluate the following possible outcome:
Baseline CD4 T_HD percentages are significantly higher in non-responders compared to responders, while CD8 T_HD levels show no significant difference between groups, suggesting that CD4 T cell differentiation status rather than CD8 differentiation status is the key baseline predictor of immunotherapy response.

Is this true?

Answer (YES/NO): NO